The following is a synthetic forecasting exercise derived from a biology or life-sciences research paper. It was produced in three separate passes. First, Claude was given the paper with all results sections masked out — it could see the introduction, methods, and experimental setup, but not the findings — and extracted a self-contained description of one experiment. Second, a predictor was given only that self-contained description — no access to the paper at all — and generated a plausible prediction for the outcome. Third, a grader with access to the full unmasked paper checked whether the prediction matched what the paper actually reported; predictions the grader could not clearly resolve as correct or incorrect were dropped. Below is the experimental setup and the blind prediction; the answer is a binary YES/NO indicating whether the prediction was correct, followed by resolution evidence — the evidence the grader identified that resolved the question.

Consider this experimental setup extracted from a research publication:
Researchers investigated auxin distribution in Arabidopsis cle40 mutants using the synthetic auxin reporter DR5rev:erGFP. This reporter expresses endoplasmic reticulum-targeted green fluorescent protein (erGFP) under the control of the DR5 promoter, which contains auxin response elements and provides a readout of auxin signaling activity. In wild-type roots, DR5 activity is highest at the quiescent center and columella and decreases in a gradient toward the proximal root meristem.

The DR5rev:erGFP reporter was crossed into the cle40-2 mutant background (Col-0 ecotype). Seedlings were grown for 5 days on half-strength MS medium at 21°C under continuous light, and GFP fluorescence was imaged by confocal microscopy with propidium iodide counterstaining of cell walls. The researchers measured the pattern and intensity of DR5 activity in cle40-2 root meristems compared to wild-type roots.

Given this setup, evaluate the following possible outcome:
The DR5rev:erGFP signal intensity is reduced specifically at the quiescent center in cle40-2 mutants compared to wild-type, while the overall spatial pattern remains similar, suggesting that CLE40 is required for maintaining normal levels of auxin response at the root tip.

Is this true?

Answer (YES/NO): NO